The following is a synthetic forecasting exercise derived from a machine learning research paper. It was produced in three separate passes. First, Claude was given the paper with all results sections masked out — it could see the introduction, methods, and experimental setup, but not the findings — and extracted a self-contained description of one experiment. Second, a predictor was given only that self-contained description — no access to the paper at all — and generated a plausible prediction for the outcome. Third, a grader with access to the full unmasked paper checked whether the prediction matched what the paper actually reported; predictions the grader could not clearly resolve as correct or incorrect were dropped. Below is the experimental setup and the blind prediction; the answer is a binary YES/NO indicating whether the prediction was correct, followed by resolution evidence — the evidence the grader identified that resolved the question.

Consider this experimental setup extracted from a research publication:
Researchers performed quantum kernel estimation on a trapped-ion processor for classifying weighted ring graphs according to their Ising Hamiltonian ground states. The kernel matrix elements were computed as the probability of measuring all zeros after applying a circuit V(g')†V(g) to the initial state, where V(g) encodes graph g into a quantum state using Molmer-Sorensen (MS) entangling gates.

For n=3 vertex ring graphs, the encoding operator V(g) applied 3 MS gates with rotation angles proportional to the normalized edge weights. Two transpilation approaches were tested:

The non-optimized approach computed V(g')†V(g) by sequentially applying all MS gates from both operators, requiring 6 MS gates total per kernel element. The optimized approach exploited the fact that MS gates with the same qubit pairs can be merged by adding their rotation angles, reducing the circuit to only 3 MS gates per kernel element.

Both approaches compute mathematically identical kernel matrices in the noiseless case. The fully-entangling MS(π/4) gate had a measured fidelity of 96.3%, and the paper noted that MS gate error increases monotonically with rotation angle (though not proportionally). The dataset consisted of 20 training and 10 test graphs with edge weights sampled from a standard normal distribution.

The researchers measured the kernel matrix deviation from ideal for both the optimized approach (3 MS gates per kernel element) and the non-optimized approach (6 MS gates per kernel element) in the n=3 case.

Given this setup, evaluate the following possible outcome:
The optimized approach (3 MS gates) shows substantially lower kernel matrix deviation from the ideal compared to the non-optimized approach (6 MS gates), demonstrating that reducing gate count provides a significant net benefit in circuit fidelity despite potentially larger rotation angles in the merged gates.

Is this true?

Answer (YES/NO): YES